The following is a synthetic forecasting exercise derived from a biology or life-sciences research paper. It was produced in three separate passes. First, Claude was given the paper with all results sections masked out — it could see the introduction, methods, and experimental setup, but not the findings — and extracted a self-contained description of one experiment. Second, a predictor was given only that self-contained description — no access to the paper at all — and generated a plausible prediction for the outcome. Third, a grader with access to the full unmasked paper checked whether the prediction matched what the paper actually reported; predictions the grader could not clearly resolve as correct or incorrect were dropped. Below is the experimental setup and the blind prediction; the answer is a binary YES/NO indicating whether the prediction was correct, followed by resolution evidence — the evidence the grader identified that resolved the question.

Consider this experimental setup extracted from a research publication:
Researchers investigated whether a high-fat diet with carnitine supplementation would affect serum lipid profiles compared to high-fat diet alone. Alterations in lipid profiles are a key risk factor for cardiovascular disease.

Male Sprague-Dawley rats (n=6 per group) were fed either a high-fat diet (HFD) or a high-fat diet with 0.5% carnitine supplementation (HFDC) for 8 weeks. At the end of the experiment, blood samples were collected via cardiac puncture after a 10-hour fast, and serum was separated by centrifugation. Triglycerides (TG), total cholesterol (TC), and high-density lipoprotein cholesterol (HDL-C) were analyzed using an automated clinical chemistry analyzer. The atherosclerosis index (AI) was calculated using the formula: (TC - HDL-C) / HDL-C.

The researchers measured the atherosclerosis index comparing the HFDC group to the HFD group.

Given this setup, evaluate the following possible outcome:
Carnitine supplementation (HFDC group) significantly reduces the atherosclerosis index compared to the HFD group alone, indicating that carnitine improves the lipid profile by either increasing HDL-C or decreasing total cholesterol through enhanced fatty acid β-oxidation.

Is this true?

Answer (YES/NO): NO